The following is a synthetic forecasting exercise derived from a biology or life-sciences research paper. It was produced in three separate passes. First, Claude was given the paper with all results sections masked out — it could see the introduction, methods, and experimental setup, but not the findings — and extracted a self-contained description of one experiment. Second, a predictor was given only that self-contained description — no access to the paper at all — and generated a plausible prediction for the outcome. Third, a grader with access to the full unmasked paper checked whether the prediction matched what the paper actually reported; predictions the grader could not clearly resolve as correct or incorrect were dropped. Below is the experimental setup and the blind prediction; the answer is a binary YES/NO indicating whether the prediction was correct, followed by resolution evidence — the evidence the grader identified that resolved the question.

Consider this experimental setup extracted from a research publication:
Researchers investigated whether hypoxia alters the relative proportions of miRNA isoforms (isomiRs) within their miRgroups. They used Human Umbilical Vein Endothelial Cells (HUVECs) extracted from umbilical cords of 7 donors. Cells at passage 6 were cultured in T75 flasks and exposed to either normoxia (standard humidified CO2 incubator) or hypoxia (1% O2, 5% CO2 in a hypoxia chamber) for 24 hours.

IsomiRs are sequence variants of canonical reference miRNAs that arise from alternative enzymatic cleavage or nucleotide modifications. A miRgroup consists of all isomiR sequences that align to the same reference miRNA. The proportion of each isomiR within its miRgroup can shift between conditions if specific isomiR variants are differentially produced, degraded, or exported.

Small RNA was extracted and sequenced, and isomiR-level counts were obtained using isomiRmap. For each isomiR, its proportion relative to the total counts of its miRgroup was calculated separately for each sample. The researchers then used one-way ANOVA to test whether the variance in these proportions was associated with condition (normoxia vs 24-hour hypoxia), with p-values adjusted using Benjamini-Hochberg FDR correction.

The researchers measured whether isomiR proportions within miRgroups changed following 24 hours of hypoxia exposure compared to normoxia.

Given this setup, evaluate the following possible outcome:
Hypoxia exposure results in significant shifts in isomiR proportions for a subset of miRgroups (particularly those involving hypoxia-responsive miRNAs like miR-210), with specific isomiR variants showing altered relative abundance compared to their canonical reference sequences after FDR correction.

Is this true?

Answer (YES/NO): NO